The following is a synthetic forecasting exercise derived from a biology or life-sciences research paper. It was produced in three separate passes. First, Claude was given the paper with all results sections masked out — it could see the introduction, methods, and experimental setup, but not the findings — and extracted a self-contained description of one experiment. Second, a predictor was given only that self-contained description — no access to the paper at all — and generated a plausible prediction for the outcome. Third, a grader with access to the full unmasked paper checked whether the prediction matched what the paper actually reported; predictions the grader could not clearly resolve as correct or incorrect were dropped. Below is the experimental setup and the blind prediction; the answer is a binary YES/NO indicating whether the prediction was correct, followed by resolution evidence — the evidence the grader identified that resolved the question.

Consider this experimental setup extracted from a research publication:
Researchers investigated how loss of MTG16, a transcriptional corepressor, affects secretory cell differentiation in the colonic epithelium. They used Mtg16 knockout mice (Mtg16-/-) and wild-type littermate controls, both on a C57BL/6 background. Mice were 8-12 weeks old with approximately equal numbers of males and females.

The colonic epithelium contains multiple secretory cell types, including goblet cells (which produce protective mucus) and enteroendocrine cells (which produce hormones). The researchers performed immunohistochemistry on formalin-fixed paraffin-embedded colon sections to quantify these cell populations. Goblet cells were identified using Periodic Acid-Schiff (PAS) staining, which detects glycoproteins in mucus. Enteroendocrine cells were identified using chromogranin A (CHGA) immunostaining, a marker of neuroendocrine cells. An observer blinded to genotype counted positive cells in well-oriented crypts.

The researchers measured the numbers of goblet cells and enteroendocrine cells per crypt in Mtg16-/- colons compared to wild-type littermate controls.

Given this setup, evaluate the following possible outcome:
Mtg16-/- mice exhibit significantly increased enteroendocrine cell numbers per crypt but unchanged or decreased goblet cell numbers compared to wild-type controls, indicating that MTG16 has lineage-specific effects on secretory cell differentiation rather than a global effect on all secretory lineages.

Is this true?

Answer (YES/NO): YES